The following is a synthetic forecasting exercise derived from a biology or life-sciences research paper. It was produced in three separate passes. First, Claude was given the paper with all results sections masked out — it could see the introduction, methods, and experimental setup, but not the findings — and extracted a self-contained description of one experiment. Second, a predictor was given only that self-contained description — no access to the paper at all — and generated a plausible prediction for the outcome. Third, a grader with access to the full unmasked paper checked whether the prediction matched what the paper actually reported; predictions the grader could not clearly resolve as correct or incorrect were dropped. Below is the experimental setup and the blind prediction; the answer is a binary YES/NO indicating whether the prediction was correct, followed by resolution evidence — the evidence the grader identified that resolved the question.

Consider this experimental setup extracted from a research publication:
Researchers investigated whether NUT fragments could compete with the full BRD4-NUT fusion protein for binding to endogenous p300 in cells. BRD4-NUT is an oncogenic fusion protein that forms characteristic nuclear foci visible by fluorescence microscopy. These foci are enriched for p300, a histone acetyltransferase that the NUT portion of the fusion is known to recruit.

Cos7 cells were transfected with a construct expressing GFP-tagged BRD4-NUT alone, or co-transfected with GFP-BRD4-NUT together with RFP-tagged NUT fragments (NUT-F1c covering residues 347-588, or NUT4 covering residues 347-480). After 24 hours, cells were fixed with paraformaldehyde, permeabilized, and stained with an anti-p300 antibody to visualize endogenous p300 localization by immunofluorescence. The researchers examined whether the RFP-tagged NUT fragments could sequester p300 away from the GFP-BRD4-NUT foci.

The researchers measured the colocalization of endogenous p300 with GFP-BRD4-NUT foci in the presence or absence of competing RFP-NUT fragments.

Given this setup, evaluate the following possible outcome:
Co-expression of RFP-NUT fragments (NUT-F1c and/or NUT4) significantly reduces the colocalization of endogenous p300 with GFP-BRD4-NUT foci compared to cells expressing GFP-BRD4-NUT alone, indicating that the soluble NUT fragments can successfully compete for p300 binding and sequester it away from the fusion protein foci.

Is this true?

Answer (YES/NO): YES